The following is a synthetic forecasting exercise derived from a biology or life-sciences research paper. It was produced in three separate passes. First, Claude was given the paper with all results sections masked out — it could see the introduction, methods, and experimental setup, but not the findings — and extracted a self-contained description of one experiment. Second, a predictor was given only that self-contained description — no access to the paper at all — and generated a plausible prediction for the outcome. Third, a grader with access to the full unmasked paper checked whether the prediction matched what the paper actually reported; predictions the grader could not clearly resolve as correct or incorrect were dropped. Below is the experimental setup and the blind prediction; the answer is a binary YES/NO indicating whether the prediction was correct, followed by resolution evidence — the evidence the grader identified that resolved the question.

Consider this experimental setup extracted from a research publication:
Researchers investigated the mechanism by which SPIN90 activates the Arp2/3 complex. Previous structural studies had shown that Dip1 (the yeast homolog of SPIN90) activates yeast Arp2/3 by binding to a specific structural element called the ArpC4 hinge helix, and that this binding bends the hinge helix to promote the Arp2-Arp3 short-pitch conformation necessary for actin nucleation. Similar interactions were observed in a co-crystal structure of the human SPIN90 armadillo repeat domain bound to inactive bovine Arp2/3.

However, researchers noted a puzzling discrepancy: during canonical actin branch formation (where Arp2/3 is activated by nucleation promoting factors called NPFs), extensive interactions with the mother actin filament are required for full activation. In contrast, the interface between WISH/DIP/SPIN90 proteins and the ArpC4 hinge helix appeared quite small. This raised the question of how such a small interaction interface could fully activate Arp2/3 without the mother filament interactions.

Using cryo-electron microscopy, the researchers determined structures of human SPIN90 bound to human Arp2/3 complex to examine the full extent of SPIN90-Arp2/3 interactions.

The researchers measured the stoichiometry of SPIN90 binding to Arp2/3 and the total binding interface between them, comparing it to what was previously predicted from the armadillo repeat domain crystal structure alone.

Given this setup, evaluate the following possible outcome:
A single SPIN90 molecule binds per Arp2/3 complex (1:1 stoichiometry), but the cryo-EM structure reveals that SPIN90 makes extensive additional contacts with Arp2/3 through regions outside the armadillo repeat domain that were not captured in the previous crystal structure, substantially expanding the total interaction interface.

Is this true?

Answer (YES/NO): NO